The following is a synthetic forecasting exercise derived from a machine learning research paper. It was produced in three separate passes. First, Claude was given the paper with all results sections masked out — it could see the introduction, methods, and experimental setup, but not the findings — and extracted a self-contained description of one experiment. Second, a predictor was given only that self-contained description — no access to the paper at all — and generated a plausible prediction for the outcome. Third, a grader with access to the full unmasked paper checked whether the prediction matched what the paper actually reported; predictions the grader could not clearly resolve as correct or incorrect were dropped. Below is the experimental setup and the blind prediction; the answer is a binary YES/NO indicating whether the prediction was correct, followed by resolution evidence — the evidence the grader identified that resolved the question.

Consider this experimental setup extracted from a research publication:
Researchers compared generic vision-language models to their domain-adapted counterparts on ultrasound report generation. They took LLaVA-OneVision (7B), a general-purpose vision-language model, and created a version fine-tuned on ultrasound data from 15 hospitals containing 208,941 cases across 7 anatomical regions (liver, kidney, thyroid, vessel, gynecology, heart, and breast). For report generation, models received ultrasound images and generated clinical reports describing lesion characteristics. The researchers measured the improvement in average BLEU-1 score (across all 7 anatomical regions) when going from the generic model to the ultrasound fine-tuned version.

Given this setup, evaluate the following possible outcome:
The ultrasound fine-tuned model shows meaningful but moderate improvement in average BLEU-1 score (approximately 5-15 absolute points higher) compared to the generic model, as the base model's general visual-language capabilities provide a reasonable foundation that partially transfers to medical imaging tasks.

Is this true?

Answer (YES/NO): NO